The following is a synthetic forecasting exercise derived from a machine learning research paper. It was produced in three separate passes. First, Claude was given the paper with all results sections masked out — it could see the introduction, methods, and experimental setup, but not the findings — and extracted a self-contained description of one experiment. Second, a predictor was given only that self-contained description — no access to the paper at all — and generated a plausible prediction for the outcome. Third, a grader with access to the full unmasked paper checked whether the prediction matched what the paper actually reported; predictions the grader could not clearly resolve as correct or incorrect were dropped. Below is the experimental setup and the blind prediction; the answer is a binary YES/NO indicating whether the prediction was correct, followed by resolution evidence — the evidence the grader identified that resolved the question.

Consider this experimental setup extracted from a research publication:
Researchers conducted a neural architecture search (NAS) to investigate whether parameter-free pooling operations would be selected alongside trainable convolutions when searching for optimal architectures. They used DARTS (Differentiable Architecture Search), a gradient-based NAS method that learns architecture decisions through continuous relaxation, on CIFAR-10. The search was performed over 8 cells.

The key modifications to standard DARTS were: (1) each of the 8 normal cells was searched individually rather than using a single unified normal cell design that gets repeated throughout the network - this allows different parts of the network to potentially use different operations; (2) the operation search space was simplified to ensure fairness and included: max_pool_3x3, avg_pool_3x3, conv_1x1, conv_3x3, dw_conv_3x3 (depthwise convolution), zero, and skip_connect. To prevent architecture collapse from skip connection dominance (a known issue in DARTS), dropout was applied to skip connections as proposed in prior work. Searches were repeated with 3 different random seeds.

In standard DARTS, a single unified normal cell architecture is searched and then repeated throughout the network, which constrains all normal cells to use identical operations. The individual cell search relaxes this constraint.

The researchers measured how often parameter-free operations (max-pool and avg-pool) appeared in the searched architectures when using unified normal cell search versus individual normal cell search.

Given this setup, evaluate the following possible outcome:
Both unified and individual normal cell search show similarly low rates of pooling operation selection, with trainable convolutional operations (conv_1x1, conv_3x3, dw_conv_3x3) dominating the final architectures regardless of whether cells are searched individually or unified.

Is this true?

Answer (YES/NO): NO